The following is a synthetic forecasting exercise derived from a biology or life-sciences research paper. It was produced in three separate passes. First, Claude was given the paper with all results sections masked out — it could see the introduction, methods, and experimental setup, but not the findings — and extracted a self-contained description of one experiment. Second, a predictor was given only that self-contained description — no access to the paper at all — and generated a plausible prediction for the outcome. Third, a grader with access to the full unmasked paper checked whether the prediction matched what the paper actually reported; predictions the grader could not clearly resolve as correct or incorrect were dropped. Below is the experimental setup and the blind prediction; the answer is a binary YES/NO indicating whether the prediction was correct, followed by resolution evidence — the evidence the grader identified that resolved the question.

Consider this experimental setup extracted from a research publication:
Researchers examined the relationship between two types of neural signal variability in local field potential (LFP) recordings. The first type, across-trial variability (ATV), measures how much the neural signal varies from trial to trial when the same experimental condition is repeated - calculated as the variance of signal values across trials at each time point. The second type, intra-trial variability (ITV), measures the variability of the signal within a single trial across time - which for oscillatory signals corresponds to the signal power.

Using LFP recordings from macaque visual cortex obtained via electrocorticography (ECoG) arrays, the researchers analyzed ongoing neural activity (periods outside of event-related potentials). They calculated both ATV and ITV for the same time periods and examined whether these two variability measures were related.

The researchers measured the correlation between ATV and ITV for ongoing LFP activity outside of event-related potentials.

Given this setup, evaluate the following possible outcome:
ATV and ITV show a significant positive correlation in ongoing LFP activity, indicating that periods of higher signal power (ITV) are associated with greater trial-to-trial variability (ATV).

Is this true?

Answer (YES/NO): YES